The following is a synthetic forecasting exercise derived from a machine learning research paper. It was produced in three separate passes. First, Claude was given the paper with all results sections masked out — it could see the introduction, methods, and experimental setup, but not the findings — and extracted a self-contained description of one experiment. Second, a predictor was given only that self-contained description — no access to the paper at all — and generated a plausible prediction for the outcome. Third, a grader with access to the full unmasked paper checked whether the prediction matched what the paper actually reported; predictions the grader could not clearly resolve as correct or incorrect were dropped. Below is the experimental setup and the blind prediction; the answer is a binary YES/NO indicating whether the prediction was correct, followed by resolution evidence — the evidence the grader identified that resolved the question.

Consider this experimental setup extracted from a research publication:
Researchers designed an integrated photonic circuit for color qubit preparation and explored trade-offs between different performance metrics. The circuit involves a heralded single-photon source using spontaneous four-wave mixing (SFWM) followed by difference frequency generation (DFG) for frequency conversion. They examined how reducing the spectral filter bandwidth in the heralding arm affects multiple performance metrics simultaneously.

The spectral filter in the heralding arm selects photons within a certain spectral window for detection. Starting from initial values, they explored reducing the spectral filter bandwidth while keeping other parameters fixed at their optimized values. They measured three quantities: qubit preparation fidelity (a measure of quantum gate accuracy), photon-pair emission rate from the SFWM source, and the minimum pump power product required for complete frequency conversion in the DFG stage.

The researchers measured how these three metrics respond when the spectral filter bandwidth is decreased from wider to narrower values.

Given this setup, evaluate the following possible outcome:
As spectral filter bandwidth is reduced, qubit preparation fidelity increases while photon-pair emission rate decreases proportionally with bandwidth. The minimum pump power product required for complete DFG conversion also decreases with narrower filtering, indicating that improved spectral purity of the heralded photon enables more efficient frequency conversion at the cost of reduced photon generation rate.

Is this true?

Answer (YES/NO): NO